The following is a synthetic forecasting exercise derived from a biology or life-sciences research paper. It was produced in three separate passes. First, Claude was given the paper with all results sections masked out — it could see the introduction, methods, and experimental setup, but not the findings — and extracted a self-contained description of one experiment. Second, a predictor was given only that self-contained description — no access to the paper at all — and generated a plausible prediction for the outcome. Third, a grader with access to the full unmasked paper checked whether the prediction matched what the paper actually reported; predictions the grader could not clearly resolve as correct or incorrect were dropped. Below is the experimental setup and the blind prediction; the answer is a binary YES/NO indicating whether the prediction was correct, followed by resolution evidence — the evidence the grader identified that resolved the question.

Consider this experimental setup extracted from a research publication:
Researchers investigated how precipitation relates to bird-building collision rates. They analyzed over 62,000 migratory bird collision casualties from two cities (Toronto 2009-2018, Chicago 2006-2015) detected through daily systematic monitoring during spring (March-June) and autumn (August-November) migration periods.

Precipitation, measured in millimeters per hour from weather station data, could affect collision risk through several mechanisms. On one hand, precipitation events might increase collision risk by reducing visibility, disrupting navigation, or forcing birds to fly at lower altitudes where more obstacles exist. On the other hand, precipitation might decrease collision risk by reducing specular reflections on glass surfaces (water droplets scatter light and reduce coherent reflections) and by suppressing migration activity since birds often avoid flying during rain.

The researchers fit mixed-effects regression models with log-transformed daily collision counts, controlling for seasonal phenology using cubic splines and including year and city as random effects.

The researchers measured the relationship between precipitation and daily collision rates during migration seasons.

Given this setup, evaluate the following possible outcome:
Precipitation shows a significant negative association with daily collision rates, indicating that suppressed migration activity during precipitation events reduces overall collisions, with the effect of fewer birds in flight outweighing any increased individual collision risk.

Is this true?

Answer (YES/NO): YES